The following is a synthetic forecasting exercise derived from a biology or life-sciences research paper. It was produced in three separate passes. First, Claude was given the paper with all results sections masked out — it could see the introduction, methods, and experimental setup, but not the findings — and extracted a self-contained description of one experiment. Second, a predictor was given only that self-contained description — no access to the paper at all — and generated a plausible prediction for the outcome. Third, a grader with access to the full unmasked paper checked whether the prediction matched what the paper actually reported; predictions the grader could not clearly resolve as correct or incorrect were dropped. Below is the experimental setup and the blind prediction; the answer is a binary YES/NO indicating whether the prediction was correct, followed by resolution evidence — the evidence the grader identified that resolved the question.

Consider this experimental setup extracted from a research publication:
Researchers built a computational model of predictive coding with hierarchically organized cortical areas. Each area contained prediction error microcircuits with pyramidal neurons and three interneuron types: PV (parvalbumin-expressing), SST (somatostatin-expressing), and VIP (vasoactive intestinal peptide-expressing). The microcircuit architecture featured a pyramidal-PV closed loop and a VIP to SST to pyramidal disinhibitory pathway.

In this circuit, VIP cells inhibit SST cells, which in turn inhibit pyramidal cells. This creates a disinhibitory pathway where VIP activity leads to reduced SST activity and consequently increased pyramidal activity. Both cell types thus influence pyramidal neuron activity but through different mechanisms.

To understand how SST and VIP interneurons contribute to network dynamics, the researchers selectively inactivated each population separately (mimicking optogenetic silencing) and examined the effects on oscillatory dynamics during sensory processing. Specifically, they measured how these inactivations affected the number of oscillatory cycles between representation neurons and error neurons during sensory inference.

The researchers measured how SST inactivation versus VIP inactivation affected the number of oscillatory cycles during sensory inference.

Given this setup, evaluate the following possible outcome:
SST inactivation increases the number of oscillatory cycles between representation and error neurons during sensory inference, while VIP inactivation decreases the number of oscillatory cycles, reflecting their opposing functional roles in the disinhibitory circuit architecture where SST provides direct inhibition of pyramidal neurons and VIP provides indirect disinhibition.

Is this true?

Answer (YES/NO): YES